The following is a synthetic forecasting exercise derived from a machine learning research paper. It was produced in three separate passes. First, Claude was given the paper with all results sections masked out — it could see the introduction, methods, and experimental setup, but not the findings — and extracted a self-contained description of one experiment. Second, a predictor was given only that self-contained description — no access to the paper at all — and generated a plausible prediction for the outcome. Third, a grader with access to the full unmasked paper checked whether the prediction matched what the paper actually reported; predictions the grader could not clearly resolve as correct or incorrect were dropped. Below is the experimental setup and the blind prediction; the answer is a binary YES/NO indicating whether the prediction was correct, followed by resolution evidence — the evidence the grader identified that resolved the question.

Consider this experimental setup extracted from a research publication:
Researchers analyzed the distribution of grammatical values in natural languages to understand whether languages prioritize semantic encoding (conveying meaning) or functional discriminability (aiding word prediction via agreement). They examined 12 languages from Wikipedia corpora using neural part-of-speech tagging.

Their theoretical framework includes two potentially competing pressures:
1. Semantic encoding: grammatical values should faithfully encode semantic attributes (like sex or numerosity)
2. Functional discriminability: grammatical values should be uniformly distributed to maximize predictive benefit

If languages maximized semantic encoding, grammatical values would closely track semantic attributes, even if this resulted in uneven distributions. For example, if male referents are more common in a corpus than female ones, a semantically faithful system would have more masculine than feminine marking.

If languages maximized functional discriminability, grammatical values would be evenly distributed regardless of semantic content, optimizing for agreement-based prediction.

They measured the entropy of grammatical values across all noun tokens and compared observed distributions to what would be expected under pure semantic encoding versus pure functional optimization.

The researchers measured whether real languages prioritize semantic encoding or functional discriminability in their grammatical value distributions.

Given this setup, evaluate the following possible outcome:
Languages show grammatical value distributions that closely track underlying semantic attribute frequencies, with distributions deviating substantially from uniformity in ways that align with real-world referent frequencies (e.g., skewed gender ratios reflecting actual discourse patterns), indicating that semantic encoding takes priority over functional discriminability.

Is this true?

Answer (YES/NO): NO